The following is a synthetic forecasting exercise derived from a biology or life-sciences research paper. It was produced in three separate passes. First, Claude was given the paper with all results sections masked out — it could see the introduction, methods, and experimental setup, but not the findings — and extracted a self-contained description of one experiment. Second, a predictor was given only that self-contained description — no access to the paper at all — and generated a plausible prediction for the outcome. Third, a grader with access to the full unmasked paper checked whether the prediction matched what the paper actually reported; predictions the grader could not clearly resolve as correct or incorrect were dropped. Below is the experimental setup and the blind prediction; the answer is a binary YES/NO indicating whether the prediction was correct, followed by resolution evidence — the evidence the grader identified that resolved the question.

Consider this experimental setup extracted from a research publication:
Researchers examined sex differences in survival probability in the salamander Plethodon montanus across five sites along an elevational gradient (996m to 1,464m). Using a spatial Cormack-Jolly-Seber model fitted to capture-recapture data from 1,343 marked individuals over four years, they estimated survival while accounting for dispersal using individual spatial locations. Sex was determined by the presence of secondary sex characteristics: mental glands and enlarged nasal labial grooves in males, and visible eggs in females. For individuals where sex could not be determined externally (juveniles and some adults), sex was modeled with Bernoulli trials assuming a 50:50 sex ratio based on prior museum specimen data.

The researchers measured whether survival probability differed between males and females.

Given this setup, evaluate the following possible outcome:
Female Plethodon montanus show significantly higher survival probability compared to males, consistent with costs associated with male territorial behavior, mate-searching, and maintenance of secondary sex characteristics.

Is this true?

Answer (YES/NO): NO